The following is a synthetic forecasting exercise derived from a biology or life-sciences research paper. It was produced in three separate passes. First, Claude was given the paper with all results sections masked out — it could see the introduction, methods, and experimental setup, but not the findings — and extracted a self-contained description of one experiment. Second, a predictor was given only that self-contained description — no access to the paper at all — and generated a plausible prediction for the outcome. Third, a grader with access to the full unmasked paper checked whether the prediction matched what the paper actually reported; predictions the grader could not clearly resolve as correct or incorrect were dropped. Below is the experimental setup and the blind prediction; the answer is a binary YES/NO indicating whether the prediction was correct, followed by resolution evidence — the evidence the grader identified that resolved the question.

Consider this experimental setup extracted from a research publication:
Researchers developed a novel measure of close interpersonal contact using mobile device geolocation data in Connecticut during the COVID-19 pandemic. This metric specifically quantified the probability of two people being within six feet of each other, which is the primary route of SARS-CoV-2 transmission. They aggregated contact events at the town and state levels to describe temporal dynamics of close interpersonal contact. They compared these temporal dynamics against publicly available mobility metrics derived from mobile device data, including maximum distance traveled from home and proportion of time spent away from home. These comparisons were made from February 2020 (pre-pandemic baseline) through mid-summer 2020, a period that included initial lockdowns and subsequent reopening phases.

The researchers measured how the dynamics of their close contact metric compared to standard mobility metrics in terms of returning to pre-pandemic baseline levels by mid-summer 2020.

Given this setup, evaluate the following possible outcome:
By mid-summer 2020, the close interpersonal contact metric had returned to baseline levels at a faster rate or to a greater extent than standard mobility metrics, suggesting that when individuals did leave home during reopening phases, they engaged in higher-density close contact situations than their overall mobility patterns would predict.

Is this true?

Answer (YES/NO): NO